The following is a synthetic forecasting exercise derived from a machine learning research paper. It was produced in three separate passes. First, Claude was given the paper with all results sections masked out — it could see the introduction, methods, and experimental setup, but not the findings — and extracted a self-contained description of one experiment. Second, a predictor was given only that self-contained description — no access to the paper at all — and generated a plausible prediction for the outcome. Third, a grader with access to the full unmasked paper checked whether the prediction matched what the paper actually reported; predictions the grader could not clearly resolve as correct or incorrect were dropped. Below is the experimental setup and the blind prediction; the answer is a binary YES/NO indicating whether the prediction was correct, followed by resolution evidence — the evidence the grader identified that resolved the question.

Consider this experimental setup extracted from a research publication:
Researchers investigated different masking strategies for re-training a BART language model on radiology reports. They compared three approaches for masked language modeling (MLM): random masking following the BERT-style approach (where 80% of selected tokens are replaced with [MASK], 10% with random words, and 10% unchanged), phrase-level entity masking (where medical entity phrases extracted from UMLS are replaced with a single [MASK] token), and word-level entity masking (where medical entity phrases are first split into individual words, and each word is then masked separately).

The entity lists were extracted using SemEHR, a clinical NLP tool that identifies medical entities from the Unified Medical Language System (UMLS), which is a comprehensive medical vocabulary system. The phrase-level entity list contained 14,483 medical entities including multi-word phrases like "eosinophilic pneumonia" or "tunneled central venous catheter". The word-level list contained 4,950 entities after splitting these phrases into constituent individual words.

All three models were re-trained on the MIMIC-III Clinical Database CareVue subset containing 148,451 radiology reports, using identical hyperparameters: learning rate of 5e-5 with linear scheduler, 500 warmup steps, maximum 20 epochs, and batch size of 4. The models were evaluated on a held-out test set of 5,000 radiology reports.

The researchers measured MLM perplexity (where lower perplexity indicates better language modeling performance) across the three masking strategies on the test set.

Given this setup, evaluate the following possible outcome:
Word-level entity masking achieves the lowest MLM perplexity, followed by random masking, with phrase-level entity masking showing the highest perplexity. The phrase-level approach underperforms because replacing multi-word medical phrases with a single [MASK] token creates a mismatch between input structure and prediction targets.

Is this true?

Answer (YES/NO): NO